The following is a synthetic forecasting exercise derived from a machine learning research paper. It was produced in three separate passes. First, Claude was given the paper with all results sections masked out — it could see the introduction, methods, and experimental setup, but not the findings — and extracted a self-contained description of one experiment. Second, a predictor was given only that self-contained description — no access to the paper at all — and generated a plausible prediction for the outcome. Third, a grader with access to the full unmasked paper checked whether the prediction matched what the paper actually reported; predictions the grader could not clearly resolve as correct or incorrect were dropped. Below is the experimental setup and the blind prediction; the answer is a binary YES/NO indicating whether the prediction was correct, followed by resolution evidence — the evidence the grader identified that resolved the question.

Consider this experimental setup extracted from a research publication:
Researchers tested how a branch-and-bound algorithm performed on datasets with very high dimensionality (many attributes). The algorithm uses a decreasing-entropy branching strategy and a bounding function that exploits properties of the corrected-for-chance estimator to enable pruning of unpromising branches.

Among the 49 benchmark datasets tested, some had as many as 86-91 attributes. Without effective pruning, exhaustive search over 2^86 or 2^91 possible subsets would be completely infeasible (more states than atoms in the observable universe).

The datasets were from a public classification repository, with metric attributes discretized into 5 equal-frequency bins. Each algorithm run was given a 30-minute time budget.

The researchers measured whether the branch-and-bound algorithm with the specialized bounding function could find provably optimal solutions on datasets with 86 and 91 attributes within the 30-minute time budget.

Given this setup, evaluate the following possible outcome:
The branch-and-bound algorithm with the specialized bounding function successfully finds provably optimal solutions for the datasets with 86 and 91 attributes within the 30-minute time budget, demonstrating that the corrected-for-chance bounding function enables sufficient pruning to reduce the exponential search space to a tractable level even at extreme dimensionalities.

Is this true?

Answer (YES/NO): YES